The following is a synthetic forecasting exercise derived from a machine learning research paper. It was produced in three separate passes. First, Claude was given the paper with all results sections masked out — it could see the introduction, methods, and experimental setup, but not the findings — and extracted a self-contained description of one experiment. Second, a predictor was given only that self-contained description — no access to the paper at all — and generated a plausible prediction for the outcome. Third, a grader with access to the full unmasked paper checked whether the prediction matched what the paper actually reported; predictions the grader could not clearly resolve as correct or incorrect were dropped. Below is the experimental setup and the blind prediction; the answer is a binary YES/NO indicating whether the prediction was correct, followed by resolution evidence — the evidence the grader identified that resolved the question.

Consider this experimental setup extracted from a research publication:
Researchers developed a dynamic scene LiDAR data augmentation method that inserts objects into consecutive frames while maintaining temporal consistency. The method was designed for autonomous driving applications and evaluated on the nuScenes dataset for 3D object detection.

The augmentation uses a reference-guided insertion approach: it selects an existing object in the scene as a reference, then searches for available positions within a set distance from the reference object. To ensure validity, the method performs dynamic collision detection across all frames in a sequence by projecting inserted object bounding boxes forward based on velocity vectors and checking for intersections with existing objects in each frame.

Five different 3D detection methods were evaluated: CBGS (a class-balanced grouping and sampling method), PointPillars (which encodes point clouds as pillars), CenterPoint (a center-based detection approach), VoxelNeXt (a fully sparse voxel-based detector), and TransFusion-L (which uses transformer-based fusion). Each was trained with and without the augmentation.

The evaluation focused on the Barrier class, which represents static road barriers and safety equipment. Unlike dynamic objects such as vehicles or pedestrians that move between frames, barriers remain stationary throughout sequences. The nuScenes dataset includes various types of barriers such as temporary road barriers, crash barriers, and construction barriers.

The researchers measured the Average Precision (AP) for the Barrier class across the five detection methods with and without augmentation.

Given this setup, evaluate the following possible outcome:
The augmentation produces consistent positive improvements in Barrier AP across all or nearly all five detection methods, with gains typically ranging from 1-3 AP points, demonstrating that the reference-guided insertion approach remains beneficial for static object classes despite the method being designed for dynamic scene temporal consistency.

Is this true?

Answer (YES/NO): NO